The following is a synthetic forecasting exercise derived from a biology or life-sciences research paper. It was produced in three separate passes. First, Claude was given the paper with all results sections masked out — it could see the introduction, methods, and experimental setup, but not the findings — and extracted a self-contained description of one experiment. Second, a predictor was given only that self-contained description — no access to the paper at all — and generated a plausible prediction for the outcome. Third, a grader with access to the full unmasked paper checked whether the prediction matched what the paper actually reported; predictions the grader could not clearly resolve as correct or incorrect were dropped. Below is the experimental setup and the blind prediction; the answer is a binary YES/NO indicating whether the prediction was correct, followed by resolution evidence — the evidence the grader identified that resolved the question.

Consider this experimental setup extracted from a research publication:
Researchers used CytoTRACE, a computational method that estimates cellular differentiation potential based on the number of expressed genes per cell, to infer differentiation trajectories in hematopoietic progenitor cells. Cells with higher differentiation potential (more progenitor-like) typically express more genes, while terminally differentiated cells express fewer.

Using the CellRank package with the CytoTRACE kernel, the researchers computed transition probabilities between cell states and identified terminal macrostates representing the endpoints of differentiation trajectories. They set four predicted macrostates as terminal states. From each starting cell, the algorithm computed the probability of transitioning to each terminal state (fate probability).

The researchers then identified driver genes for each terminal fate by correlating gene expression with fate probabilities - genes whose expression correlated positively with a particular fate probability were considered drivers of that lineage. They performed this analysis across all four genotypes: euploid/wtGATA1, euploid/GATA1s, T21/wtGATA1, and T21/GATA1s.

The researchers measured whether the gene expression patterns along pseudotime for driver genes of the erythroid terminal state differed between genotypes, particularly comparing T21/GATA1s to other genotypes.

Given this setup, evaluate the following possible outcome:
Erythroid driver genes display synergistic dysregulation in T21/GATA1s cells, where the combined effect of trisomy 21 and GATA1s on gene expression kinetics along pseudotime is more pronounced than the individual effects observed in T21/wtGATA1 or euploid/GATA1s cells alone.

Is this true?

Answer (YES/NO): NO